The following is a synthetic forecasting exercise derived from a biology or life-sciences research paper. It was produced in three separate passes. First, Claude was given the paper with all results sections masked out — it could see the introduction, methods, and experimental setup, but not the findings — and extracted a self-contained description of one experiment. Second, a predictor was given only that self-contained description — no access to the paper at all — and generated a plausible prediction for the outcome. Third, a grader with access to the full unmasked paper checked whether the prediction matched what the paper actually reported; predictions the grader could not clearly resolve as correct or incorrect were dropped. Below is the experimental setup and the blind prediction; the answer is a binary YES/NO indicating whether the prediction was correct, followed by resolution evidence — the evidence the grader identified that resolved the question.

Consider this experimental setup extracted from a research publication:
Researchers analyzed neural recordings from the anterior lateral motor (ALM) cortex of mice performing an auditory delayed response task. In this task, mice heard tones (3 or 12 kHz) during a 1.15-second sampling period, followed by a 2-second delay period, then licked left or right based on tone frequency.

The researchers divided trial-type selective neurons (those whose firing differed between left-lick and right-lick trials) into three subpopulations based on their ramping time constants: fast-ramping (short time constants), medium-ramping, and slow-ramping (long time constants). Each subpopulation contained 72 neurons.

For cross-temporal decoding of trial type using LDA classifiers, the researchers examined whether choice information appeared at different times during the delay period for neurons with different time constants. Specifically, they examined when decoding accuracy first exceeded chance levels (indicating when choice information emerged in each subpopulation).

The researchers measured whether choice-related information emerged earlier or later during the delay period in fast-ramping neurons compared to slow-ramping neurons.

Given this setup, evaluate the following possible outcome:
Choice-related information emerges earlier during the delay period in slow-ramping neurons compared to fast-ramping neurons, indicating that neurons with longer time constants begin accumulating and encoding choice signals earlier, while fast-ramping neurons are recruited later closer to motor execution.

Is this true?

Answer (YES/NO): YES